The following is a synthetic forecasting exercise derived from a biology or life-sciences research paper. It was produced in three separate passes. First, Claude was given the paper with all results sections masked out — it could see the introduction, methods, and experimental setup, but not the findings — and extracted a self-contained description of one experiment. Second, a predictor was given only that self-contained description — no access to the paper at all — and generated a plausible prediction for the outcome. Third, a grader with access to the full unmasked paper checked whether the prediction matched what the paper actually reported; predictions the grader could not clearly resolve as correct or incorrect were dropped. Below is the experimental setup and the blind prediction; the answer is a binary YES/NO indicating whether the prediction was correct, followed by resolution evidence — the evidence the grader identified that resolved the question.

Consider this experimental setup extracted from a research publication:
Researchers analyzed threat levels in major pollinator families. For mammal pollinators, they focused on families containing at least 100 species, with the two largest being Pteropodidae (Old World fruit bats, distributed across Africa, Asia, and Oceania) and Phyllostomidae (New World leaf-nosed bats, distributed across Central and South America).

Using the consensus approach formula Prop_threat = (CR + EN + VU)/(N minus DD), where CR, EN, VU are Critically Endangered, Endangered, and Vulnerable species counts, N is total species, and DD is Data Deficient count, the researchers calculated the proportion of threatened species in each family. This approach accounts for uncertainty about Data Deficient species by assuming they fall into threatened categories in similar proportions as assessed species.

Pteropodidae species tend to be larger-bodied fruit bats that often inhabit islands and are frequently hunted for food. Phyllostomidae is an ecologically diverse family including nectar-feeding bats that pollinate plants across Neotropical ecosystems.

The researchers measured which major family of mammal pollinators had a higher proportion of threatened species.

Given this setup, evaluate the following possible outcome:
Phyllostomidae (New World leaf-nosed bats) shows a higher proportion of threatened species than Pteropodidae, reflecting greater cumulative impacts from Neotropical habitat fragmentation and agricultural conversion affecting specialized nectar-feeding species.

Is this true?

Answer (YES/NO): NO